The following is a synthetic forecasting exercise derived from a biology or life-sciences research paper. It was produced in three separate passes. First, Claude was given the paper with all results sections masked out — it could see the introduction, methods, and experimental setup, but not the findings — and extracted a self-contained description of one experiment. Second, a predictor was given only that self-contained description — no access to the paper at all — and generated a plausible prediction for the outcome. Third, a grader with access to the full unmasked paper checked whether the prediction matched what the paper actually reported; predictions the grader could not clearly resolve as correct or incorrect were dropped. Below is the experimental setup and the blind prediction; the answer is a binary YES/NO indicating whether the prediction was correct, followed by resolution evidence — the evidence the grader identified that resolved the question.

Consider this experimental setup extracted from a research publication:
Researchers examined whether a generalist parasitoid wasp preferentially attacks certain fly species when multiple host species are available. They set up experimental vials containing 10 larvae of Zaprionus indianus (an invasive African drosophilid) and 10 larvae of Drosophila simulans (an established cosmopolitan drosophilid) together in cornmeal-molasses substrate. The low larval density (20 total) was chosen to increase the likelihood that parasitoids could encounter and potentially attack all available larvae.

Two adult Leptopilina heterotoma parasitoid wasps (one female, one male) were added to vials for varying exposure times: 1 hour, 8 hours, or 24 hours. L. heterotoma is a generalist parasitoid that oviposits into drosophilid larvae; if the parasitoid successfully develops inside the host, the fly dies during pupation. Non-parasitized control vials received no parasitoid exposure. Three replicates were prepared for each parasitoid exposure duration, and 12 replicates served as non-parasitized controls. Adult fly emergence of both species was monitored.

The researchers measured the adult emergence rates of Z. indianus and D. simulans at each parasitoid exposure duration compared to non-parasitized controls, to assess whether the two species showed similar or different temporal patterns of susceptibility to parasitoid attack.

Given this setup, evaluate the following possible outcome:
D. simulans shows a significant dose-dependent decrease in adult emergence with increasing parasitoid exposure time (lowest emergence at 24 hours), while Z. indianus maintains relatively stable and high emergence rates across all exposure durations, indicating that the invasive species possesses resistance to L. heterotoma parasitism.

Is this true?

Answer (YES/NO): NO